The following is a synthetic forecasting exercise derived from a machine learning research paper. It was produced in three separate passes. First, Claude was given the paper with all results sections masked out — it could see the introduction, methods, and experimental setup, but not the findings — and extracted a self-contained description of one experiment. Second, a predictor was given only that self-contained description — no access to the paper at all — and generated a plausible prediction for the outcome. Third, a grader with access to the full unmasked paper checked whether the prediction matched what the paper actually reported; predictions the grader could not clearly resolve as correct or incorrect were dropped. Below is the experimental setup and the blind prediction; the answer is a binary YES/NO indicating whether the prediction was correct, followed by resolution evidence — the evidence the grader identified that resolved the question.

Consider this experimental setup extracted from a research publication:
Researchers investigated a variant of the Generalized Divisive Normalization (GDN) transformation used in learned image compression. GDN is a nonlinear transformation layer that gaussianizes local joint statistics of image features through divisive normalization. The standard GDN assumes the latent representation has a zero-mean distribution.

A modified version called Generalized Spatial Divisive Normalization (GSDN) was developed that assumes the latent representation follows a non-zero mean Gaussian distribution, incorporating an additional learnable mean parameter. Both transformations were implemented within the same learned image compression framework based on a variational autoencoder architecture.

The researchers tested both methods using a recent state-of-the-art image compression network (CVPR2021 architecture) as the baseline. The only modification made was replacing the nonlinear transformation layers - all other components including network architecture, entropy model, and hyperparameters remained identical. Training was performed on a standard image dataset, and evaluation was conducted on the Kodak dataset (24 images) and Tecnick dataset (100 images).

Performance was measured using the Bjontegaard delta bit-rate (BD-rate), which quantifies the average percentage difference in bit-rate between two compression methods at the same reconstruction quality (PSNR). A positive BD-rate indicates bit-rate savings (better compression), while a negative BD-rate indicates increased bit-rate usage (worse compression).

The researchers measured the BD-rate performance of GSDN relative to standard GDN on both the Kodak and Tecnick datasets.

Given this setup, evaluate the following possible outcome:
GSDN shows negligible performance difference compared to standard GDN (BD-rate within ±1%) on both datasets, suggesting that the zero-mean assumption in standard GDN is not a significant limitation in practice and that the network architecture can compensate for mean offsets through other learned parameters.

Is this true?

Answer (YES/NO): NO